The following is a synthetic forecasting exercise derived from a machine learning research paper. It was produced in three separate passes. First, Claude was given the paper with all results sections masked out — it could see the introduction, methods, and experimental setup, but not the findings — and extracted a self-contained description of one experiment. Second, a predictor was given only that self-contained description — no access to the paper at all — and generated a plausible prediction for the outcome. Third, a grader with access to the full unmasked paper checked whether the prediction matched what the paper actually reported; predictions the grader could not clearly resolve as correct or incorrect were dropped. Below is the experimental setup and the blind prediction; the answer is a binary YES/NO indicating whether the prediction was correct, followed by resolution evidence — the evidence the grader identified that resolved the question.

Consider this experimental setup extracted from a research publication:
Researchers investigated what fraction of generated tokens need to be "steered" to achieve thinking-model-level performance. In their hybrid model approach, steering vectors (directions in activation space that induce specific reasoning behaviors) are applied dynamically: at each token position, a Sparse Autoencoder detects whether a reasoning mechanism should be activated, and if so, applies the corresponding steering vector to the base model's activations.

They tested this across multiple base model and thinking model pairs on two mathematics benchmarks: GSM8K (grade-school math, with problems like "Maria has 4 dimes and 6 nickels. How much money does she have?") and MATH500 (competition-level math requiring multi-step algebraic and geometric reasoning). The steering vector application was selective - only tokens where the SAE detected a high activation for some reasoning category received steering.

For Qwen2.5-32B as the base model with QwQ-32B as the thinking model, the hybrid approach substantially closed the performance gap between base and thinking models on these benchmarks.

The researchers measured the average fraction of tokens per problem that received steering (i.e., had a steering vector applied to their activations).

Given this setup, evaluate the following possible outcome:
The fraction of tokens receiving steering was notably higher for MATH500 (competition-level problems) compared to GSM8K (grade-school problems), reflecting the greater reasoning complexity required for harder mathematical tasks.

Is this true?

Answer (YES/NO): NO